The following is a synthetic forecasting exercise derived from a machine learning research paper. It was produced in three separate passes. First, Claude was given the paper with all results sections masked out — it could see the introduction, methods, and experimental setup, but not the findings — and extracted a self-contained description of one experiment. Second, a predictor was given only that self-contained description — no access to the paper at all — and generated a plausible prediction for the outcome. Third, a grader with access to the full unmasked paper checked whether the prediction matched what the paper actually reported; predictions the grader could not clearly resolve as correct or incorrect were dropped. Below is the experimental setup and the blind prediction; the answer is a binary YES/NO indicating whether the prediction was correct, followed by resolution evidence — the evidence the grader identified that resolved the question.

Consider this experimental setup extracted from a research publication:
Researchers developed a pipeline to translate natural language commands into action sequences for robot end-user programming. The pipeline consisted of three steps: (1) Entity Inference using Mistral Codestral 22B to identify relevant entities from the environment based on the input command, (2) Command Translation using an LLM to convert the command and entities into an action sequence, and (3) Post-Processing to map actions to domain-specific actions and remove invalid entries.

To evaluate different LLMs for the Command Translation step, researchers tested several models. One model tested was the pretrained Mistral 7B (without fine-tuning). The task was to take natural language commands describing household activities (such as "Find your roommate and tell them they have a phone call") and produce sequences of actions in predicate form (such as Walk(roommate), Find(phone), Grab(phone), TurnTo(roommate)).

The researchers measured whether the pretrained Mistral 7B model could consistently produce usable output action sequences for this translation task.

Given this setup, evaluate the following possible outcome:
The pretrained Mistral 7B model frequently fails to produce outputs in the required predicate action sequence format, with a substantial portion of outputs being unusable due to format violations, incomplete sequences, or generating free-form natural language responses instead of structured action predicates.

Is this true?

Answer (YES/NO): YES